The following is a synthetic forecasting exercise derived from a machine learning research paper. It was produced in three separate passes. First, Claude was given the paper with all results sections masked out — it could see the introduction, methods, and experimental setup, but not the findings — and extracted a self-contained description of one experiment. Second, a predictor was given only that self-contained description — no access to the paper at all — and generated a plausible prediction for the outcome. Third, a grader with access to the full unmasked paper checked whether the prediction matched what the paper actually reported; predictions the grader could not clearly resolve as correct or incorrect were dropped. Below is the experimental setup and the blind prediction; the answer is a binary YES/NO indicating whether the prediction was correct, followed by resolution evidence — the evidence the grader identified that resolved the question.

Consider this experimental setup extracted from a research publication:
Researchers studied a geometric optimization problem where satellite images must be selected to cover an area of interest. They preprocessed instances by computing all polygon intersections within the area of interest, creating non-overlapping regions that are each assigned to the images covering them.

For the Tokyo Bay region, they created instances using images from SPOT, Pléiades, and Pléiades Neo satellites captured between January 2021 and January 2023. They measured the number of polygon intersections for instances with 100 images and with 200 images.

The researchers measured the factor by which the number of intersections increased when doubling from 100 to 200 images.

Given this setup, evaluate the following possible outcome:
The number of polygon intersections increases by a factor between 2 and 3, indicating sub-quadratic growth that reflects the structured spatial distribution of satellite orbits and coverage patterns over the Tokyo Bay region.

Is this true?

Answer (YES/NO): NO